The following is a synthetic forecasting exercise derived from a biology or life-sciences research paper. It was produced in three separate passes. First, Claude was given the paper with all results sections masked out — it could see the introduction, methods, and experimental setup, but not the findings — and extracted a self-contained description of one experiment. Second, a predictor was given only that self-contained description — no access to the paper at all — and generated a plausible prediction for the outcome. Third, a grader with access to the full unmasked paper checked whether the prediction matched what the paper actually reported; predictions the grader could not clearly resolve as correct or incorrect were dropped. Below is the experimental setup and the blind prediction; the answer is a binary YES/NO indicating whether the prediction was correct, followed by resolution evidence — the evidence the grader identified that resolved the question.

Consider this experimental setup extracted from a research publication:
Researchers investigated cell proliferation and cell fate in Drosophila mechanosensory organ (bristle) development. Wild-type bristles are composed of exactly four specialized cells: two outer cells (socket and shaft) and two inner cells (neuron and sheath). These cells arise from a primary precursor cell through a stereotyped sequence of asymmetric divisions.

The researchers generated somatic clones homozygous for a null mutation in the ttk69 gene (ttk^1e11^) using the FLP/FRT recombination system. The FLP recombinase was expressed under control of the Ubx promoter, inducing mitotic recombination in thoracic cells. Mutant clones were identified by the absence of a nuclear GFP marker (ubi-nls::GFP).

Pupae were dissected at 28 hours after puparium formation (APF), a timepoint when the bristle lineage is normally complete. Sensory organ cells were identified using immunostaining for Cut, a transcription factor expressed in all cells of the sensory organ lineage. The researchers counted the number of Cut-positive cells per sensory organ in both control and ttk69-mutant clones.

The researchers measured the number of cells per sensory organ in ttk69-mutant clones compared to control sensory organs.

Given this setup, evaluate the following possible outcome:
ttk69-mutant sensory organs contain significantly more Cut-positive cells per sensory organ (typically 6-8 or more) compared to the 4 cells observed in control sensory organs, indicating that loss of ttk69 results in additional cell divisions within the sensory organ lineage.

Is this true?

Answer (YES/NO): YES